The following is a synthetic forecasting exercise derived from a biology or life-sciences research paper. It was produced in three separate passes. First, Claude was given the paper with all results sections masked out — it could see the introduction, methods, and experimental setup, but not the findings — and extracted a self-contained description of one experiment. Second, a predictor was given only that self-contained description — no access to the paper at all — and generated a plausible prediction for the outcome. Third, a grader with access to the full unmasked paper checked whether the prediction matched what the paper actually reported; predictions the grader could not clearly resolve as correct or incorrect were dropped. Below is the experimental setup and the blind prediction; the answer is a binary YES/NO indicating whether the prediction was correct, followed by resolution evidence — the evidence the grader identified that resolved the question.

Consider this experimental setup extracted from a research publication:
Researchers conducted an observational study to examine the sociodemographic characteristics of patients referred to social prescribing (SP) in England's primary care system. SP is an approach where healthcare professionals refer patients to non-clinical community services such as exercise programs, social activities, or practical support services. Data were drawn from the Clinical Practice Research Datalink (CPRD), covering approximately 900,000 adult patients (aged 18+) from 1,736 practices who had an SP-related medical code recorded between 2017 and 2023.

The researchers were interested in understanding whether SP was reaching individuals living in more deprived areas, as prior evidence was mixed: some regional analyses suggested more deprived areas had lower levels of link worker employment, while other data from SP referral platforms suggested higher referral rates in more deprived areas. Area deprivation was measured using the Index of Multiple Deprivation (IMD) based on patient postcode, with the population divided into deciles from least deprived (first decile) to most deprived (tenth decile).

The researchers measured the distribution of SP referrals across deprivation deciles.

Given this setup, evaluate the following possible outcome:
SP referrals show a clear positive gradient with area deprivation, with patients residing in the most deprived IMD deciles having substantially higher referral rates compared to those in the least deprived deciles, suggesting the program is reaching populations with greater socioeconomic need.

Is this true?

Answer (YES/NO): NO